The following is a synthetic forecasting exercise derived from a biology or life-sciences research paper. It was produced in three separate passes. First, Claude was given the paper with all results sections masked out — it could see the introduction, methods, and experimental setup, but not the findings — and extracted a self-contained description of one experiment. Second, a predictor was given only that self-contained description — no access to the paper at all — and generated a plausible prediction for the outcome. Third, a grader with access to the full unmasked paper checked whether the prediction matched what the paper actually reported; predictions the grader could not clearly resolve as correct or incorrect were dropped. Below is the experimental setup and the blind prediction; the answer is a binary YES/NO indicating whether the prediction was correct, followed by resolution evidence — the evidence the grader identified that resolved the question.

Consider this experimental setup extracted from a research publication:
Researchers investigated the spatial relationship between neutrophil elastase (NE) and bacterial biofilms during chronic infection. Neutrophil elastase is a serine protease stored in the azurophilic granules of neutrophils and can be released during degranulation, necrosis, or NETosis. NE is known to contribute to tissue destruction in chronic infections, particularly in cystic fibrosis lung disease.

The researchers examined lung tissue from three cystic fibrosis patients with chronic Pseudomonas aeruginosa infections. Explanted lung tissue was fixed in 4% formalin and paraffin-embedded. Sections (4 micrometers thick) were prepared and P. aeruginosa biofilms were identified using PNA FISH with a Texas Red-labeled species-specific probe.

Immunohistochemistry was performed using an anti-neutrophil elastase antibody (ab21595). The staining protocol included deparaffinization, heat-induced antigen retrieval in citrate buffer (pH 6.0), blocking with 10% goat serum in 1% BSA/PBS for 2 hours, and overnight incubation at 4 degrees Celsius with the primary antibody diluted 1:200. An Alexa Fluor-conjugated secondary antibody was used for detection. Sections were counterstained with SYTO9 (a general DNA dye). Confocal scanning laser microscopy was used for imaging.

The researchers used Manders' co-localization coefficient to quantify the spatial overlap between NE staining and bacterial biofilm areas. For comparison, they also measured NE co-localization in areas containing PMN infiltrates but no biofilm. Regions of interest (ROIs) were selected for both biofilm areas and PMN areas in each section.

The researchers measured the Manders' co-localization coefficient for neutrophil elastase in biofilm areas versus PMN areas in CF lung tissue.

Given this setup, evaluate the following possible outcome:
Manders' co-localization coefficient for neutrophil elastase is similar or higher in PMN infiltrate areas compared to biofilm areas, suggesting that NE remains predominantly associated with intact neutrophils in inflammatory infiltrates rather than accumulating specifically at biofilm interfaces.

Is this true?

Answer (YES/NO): NO